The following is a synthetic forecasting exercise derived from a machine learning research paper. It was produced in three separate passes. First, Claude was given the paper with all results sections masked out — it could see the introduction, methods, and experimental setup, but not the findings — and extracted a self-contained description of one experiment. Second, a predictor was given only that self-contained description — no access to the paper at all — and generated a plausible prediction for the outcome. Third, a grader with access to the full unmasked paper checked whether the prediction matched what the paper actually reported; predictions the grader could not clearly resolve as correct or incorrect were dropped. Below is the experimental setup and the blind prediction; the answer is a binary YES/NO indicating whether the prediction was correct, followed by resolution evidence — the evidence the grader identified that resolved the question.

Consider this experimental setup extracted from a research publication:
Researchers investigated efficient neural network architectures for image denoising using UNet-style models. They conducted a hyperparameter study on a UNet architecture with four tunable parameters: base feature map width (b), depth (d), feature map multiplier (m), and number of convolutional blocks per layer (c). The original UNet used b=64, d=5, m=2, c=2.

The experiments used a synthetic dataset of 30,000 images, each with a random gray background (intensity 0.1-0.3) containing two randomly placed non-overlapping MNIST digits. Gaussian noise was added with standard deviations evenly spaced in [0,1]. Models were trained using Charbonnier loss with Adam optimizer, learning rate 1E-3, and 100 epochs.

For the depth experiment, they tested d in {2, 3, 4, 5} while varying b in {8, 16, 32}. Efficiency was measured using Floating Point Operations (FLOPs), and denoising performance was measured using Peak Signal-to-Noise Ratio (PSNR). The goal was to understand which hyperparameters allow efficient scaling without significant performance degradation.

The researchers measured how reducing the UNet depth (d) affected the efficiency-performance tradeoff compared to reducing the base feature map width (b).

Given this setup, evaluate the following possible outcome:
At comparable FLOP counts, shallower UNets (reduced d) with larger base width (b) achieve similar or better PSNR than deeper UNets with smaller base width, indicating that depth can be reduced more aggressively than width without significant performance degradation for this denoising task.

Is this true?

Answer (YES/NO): NO